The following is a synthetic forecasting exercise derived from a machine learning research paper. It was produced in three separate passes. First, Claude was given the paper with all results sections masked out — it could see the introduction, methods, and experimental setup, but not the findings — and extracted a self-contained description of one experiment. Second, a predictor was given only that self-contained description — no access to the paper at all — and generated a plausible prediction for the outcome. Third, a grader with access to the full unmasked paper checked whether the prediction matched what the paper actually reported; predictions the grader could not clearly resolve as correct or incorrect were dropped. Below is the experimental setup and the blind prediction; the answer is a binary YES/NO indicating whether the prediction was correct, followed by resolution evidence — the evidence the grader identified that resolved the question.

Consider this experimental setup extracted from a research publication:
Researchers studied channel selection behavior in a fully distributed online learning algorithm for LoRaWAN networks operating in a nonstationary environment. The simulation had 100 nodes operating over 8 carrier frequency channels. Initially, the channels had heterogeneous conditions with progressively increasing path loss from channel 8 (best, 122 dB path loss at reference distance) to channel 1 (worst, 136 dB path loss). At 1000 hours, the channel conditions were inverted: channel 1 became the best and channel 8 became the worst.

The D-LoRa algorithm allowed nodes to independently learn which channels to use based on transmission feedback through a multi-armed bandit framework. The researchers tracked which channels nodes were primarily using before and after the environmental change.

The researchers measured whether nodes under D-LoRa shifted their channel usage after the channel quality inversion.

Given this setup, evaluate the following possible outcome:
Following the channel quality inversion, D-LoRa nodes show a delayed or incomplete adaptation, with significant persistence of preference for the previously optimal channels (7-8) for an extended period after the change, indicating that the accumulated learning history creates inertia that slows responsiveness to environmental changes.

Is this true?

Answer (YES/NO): NO